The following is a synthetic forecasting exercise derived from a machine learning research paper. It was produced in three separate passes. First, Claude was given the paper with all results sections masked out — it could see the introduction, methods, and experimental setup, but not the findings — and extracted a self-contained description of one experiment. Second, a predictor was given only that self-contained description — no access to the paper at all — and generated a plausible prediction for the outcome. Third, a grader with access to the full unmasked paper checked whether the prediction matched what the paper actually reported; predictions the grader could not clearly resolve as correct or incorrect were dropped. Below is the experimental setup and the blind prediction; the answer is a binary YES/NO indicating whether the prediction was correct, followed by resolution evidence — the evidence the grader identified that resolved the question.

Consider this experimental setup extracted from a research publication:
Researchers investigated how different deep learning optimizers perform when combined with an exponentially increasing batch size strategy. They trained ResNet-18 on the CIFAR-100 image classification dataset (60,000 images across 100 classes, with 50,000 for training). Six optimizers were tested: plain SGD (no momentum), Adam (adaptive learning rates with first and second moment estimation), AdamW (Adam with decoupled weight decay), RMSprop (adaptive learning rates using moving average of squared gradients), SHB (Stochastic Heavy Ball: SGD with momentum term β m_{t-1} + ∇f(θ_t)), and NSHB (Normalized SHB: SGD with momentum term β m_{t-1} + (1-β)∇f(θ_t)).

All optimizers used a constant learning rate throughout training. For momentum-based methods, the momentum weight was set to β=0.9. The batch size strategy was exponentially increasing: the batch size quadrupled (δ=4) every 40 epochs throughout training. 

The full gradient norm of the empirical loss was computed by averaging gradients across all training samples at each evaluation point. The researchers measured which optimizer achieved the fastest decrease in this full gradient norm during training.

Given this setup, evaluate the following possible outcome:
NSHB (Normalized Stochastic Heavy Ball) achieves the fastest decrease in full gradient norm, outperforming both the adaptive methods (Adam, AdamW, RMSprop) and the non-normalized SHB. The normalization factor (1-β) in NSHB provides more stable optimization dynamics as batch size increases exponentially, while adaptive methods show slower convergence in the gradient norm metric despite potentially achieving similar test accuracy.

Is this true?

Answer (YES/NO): NO